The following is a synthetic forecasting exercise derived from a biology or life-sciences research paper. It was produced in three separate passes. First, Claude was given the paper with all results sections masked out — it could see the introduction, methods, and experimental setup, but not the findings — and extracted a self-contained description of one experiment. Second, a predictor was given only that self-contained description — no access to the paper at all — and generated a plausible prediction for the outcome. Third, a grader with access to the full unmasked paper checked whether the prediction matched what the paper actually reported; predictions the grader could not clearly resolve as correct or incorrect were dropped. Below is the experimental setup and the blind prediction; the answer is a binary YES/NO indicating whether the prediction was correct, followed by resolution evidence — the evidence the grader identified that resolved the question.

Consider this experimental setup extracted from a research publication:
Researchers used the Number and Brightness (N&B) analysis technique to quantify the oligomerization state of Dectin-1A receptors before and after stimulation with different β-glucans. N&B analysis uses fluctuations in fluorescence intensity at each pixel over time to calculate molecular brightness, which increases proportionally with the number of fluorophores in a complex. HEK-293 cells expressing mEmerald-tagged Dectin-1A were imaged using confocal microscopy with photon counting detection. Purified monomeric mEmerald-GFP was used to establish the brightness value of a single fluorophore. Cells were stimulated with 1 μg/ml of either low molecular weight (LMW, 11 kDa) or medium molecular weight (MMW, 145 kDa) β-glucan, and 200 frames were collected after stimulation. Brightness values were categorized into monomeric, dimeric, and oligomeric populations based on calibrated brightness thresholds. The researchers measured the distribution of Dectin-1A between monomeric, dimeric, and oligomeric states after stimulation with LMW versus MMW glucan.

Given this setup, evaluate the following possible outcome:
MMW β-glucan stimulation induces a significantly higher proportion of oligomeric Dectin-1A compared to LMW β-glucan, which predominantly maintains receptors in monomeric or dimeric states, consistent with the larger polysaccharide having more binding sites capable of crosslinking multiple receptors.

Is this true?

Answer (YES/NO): YES